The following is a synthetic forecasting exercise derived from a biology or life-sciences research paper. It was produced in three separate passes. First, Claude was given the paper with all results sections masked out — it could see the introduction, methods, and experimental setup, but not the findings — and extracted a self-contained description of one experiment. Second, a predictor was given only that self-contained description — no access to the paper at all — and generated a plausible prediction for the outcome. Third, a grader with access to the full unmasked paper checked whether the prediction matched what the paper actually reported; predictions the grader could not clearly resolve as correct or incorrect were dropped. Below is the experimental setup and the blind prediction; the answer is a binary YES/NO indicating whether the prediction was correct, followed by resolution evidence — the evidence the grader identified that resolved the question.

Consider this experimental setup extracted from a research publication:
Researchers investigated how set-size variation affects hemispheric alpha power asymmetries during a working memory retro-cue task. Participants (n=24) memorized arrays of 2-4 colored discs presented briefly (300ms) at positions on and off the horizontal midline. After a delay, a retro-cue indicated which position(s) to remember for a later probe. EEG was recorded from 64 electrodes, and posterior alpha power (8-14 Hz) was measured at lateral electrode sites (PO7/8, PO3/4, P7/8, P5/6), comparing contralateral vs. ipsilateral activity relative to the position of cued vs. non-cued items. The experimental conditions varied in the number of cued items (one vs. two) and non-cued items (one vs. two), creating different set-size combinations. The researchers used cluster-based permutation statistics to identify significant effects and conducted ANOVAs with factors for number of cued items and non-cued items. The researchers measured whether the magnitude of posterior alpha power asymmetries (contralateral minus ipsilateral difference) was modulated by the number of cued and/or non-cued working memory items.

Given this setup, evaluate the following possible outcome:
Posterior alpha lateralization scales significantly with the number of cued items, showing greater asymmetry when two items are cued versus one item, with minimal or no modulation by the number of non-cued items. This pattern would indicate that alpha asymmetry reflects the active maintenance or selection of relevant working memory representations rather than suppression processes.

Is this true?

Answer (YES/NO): NO